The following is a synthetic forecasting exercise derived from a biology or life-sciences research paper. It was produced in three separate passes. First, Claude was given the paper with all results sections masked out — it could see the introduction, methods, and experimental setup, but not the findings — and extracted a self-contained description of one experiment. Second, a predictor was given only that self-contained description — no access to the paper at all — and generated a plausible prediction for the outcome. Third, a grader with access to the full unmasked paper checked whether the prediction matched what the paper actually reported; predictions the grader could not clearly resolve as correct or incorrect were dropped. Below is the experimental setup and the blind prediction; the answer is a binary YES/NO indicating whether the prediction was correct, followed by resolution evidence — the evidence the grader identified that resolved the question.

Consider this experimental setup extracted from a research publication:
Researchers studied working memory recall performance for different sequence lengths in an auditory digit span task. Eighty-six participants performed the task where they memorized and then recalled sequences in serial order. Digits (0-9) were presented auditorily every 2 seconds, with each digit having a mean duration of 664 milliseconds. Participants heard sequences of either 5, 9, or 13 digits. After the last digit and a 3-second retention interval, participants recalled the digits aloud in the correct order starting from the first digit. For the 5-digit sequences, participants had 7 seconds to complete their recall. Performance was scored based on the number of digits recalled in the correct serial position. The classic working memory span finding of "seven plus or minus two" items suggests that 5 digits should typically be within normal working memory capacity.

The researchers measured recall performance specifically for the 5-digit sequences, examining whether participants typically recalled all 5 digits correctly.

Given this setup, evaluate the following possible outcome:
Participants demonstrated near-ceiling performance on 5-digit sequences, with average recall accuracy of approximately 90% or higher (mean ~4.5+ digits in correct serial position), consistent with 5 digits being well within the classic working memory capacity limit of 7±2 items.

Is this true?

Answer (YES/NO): YES